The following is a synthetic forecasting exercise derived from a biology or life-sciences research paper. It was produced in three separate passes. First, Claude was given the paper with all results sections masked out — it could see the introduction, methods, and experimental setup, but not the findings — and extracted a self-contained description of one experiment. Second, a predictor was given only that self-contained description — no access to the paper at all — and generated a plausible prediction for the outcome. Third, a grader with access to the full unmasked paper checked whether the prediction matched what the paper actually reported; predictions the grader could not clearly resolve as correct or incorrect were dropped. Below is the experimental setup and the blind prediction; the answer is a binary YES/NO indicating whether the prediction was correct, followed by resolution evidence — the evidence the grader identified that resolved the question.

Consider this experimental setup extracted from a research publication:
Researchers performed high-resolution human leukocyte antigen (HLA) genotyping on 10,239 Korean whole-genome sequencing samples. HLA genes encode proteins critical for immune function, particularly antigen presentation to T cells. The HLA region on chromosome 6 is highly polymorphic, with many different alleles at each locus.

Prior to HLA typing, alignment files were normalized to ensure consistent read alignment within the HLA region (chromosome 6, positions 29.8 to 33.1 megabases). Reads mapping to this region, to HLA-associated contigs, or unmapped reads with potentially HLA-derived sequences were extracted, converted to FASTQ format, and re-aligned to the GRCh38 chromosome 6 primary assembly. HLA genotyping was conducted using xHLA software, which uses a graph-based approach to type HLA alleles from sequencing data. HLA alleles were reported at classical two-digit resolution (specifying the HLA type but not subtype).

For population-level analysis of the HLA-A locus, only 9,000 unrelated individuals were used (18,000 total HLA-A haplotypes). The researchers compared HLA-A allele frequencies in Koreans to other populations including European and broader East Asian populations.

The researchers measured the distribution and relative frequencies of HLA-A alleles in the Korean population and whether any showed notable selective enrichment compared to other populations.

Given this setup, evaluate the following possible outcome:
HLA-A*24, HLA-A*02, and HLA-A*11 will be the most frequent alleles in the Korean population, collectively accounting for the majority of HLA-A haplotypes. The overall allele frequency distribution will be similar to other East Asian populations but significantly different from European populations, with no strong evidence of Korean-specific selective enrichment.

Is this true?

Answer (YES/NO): NO